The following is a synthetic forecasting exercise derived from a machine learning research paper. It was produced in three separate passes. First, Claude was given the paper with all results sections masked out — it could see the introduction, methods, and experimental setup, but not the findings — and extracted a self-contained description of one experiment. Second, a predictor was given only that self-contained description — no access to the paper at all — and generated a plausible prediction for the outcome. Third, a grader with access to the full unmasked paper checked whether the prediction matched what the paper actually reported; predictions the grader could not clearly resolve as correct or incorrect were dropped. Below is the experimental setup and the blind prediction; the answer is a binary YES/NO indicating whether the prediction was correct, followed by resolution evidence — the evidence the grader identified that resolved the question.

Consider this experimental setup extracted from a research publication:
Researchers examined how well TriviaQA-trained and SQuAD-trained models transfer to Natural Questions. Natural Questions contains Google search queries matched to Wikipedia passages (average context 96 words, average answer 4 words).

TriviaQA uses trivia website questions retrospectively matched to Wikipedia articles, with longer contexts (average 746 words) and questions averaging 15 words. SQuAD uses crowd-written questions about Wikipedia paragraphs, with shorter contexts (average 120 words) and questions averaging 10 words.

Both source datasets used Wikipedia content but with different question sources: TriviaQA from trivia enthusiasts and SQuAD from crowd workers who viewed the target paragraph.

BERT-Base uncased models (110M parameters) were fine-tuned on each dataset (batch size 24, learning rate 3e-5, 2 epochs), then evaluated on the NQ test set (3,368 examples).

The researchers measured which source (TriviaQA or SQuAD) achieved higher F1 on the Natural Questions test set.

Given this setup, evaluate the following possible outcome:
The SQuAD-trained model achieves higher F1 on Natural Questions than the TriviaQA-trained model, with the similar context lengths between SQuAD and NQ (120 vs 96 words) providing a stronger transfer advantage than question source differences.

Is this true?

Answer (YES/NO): YES